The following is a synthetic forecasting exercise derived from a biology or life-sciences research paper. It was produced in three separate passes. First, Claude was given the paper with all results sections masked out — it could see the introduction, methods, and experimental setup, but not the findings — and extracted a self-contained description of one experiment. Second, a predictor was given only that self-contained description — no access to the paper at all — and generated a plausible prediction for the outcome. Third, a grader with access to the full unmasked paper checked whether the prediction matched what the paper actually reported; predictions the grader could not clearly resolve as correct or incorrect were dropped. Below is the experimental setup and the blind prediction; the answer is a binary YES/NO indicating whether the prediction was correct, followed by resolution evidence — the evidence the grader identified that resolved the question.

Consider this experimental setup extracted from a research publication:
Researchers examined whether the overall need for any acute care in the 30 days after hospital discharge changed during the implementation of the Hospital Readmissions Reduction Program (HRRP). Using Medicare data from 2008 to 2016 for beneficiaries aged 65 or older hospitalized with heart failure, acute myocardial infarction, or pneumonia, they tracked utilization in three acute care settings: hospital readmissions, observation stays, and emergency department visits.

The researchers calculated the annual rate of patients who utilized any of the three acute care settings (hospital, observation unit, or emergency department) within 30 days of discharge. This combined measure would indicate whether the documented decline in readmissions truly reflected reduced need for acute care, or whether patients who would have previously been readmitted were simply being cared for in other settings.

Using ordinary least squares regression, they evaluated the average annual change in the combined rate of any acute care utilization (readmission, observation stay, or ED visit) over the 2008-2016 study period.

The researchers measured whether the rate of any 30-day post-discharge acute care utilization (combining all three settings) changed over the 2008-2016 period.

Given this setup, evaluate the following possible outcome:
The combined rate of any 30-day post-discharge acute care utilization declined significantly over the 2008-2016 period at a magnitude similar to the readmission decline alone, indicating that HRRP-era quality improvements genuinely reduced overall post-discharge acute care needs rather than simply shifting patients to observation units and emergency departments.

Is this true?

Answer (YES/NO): NO